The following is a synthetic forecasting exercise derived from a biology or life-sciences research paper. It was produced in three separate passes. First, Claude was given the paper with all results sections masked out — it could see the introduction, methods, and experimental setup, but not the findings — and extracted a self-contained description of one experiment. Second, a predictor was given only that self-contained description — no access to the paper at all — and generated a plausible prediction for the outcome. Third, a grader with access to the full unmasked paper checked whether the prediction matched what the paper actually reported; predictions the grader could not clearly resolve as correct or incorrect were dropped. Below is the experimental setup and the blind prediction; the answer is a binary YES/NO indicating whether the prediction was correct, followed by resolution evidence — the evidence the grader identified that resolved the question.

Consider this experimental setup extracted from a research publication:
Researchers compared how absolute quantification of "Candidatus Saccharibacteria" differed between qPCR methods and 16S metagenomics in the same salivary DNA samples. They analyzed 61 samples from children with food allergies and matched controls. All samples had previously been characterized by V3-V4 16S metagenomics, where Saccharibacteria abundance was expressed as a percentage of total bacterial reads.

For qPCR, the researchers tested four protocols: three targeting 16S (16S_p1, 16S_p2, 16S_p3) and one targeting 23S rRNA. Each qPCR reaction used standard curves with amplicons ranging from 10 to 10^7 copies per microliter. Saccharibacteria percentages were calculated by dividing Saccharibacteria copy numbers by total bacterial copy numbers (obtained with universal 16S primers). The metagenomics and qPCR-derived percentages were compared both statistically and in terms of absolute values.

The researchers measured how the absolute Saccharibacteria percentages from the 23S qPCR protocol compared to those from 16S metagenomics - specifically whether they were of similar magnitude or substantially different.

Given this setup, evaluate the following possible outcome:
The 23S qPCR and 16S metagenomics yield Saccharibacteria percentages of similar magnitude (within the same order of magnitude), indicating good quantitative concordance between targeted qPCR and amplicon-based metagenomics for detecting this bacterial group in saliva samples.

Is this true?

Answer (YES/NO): YES